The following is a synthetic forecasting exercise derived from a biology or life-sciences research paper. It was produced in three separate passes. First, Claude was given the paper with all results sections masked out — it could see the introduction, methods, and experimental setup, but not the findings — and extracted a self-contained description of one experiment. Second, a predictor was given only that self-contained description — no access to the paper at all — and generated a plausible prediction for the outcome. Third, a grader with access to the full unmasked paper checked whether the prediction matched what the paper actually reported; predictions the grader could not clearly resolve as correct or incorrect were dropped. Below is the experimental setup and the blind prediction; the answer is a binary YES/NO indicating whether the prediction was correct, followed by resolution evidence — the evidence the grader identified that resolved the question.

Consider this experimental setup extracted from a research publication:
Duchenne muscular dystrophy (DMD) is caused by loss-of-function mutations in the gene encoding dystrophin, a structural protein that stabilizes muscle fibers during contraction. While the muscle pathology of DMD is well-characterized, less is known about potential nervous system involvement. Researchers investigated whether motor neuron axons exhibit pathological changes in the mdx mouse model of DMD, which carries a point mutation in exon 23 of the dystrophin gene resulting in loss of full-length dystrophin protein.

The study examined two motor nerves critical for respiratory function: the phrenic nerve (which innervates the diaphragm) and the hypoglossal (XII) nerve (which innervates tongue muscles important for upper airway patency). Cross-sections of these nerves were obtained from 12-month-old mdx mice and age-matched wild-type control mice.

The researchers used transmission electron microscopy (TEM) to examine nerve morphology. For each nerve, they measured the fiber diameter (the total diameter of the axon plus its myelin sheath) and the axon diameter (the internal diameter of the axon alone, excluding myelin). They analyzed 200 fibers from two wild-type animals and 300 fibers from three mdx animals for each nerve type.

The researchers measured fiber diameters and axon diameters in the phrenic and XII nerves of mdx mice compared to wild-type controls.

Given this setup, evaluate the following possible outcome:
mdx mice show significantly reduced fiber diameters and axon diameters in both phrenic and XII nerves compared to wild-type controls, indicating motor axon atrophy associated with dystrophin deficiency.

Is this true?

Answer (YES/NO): YES